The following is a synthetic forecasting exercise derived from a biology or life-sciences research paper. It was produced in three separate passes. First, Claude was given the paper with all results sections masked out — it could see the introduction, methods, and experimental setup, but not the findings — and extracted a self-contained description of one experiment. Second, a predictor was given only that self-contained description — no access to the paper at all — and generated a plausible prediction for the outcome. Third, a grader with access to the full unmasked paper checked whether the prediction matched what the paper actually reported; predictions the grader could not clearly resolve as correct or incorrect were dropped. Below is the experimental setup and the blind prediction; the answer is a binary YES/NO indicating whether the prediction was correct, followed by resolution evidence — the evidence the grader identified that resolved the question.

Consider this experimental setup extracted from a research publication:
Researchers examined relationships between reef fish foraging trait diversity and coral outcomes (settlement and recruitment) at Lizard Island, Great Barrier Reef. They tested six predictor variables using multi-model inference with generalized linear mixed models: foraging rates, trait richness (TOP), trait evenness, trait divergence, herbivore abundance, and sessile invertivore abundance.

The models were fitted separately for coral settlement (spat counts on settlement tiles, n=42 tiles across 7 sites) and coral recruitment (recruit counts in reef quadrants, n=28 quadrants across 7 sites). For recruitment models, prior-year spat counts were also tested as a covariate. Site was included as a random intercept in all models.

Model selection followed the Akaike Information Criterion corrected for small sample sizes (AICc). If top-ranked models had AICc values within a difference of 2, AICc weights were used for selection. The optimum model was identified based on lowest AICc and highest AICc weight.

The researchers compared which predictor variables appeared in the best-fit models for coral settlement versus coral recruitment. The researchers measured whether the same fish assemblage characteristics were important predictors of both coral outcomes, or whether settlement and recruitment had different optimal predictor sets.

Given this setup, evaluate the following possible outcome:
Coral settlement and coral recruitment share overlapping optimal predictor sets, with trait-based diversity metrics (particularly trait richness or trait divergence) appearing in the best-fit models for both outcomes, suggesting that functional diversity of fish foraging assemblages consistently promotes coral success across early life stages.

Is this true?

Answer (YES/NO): NO